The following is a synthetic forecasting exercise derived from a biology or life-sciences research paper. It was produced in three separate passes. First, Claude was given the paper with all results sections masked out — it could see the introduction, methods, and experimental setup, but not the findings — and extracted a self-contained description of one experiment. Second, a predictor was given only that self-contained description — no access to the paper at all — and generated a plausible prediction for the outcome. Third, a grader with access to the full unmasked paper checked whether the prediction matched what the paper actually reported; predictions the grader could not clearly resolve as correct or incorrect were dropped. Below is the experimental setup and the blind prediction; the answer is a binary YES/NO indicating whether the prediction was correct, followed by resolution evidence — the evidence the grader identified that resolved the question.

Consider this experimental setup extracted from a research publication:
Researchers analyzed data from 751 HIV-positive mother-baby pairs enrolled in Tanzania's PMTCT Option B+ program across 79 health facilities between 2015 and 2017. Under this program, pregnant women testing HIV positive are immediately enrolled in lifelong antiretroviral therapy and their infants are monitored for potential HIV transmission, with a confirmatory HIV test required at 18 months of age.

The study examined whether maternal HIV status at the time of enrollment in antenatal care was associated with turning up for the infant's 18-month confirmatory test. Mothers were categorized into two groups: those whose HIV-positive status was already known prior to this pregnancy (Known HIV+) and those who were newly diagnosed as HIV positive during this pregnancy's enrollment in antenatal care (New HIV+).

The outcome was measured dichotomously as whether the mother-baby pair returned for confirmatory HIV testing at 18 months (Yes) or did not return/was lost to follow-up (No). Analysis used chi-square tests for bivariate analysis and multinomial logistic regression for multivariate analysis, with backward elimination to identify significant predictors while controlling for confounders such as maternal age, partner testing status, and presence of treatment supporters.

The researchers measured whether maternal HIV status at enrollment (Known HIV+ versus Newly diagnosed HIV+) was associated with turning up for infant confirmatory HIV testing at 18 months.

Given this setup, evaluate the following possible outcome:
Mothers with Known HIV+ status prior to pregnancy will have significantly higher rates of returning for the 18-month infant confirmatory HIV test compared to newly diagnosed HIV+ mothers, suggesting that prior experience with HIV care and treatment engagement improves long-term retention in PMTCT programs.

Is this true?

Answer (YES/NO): YES